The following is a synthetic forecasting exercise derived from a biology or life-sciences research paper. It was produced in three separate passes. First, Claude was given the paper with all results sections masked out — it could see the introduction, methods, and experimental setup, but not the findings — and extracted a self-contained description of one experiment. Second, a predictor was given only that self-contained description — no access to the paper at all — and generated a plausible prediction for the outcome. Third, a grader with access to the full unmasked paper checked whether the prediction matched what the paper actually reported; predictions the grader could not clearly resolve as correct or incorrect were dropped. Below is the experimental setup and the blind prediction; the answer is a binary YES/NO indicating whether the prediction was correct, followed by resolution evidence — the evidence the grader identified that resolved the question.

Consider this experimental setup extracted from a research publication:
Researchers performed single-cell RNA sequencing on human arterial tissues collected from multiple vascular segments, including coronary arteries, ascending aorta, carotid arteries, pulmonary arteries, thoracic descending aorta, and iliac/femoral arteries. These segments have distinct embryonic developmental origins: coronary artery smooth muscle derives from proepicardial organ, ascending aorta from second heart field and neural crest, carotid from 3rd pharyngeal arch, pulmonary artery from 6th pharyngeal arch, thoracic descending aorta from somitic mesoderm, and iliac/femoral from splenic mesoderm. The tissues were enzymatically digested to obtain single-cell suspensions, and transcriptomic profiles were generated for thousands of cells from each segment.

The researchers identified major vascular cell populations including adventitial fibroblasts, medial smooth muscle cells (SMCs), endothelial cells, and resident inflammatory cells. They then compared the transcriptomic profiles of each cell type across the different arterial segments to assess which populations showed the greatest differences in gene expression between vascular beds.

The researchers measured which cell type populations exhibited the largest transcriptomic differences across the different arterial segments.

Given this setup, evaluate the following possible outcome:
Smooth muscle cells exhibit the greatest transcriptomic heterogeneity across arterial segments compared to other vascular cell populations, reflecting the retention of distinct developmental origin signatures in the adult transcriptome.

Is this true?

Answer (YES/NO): NO